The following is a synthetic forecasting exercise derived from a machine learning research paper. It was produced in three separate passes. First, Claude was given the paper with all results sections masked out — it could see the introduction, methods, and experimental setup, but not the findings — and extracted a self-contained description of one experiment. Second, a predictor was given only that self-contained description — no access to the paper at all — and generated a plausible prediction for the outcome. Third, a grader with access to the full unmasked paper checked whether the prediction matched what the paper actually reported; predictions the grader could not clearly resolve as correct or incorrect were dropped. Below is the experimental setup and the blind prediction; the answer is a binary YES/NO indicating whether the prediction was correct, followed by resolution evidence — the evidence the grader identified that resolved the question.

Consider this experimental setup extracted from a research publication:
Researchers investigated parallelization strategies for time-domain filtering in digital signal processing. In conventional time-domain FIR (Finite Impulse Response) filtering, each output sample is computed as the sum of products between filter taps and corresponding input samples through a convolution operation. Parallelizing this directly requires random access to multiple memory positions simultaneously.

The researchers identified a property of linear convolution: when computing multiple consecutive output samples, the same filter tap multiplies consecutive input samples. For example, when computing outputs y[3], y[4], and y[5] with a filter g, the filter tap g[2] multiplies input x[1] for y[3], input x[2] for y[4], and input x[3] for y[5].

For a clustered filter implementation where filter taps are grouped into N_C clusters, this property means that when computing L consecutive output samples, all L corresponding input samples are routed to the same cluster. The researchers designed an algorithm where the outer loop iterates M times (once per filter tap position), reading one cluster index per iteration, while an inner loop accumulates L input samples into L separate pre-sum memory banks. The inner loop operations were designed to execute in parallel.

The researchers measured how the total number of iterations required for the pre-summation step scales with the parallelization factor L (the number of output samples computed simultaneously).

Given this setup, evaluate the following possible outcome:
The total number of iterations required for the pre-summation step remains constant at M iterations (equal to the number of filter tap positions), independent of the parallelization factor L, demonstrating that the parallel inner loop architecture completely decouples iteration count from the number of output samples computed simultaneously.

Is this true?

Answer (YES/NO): YES